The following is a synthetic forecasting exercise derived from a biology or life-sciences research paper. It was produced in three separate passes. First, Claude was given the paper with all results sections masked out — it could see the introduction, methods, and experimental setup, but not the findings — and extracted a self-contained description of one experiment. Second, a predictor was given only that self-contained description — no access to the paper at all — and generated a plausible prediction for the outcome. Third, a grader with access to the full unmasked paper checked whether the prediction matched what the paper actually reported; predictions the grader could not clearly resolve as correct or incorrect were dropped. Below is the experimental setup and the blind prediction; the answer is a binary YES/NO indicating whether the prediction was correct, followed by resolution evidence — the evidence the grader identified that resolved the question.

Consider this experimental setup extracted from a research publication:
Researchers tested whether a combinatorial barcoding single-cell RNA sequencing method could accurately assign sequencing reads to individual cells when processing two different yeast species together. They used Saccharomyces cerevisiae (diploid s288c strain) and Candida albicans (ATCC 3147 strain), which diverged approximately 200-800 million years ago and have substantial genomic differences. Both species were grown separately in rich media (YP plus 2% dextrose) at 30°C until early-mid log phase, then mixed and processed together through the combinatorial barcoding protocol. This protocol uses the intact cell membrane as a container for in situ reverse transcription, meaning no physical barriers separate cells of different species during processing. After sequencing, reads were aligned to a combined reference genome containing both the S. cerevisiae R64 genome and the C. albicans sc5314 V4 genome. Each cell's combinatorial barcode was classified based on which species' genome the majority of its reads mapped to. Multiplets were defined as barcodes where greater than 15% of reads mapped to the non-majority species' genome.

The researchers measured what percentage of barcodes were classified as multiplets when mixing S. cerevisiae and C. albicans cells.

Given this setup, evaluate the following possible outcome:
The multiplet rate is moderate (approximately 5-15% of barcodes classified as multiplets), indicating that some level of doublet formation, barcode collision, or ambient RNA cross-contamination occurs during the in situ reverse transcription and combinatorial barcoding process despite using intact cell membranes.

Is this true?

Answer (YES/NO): NO